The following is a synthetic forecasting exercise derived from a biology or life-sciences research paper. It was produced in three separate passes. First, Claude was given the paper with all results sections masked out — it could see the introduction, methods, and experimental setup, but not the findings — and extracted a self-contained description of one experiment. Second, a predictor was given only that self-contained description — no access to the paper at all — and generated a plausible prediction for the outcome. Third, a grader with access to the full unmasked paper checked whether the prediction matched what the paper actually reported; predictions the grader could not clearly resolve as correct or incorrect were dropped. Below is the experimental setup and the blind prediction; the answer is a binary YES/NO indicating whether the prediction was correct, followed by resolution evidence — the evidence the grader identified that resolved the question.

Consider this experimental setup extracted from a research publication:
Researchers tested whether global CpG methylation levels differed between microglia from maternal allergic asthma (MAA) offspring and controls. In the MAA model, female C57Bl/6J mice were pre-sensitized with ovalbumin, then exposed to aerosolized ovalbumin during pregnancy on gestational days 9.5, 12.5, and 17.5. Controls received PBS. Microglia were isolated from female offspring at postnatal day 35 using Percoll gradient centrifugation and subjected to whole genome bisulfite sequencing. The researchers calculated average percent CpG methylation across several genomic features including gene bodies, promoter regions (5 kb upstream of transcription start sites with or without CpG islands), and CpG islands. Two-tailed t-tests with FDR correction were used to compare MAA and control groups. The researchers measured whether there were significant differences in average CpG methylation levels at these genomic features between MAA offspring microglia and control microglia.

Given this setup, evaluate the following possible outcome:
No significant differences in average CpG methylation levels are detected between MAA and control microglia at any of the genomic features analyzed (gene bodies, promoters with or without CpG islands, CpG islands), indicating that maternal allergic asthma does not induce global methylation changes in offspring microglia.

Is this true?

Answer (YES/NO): YES